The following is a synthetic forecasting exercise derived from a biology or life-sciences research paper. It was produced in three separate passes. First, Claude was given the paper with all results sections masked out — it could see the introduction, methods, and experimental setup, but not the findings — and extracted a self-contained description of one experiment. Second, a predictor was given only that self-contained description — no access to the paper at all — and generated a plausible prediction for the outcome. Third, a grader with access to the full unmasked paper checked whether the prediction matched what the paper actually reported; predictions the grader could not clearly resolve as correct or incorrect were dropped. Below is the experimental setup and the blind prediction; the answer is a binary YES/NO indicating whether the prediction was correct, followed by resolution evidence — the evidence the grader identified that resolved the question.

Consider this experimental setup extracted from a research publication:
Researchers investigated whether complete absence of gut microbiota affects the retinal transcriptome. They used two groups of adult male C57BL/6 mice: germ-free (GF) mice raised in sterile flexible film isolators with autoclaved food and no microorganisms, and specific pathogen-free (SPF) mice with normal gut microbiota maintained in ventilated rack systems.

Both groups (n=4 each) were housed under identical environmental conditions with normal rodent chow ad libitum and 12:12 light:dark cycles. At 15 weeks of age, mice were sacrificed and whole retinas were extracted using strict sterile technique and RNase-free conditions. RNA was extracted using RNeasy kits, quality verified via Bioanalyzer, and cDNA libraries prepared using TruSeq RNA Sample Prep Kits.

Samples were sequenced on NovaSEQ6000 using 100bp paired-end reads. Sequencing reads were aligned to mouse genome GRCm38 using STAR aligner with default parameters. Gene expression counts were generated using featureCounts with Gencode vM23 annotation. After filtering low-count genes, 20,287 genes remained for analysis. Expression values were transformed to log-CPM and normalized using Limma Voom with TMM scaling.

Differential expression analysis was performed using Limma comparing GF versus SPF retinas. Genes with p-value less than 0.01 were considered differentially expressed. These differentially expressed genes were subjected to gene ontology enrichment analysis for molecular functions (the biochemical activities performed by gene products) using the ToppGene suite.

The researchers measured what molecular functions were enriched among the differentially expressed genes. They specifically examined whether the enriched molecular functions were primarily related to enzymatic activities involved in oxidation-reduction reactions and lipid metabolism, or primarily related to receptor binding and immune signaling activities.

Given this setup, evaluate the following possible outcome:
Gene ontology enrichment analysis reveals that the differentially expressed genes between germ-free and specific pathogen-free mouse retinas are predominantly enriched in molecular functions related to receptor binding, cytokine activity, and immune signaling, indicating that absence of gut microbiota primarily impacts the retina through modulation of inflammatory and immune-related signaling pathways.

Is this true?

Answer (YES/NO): NO